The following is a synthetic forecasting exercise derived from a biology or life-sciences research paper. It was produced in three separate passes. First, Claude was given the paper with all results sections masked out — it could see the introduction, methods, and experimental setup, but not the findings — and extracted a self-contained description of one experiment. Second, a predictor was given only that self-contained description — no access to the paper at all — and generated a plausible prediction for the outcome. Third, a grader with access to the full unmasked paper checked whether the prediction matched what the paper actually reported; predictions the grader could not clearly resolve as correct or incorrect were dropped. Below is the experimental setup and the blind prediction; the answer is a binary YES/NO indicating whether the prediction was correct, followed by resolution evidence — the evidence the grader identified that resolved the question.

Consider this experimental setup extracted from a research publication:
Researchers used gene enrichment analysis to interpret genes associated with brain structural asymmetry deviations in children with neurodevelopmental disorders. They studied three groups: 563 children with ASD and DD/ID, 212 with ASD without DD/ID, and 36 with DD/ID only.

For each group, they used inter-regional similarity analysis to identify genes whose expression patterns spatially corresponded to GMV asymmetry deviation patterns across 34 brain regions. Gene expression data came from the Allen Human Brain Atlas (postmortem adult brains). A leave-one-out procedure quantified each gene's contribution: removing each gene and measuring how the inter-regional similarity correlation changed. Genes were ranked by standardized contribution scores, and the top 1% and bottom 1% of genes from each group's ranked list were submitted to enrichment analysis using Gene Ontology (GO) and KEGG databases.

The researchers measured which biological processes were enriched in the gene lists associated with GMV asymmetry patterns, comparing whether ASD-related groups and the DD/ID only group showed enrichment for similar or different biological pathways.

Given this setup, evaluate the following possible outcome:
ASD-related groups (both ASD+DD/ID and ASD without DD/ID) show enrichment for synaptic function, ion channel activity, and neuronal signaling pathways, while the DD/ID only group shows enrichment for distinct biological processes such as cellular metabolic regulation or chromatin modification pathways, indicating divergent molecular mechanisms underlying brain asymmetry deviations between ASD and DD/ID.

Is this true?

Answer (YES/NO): NO